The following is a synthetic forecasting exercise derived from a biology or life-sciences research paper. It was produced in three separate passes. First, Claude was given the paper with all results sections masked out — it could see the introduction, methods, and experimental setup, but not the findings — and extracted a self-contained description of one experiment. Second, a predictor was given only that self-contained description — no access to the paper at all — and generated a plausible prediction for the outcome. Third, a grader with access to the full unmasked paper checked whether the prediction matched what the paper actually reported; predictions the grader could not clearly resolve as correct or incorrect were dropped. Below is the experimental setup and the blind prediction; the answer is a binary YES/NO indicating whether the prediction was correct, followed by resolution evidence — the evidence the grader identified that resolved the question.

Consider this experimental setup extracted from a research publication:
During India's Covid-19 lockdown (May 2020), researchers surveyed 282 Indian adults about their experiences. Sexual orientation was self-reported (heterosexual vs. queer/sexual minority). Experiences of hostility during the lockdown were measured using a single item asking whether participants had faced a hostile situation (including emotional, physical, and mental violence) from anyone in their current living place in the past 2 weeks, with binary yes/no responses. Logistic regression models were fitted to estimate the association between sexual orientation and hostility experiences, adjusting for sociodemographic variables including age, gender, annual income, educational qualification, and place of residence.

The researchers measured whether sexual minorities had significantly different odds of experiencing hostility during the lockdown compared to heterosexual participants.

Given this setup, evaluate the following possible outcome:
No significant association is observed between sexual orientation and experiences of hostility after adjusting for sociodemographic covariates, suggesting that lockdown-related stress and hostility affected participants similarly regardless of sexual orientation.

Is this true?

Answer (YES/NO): YES